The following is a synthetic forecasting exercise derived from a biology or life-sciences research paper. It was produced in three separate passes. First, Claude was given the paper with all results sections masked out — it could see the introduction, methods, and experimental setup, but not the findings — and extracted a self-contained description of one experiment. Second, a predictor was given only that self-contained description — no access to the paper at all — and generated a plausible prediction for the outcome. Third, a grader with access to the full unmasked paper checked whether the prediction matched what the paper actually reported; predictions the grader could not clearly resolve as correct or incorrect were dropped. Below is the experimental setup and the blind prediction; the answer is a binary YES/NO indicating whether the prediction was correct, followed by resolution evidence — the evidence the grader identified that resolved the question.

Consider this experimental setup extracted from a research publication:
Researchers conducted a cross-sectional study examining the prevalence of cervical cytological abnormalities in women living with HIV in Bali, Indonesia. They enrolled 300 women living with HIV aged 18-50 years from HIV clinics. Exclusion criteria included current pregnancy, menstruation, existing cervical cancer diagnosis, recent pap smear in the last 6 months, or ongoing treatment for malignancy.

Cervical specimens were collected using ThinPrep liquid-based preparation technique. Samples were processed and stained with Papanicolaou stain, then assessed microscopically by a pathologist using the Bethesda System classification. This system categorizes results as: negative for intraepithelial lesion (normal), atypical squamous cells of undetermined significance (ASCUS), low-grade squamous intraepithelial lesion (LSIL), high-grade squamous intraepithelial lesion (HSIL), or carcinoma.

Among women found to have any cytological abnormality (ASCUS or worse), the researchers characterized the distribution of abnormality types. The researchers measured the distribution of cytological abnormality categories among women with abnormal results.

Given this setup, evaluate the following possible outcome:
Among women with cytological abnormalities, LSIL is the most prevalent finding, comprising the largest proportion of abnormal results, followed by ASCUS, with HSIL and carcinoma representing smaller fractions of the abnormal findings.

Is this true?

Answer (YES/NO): NO